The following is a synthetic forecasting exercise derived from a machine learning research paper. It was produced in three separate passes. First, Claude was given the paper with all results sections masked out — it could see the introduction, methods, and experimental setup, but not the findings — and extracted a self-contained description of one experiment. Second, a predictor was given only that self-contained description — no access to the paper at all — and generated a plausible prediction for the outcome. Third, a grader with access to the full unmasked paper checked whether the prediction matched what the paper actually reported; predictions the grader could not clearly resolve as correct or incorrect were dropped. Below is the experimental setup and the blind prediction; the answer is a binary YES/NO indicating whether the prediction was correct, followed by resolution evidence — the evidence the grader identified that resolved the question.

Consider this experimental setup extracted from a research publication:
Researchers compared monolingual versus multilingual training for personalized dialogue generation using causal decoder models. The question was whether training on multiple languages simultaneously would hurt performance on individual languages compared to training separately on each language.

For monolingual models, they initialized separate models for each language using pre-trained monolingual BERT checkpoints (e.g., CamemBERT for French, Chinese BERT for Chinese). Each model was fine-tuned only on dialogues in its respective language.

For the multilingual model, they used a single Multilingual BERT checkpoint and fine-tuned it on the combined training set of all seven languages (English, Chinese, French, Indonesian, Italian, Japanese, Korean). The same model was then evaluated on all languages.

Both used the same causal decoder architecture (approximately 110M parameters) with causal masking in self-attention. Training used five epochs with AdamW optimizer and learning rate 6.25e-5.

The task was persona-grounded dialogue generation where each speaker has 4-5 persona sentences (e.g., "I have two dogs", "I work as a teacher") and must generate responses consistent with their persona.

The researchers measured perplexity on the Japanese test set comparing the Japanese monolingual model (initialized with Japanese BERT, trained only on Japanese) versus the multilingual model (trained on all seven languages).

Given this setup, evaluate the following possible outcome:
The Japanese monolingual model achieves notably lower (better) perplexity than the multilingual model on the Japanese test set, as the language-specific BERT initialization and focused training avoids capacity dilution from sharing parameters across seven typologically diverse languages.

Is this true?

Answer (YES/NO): NO